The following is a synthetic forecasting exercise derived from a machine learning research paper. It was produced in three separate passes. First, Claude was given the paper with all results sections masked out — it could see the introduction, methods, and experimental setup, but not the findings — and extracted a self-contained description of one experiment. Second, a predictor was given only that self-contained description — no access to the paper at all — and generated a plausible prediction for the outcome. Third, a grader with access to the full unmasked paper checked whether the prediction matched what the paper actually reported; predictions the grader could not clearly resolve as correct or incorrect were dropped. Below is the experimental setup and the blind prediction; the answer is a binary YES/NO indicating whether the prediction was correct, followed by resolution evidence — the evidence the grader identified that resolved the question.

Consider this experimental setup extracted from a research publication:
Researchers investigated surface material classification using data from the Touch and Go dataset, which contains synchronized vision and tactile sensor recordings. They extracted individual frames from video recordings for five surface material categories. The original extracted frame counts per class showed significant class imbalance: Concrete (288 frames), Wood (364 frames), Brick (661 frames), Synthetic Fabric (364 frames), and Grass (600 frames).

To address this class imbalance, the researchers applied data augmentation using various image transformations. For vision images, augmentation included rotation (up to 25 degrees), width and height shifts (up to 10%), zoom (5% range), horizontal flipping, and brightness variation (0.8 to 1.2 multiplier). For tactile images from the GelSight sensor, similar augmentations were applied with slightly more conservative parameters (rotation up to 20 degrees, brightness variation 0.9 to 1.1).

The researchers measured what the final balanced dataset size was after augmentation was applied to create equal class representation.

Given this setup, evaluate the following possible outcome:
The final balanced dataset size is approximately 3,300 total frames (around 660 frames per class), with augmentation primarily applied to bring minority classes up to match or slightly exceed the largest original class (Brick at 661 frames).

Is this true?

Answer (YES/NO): NO